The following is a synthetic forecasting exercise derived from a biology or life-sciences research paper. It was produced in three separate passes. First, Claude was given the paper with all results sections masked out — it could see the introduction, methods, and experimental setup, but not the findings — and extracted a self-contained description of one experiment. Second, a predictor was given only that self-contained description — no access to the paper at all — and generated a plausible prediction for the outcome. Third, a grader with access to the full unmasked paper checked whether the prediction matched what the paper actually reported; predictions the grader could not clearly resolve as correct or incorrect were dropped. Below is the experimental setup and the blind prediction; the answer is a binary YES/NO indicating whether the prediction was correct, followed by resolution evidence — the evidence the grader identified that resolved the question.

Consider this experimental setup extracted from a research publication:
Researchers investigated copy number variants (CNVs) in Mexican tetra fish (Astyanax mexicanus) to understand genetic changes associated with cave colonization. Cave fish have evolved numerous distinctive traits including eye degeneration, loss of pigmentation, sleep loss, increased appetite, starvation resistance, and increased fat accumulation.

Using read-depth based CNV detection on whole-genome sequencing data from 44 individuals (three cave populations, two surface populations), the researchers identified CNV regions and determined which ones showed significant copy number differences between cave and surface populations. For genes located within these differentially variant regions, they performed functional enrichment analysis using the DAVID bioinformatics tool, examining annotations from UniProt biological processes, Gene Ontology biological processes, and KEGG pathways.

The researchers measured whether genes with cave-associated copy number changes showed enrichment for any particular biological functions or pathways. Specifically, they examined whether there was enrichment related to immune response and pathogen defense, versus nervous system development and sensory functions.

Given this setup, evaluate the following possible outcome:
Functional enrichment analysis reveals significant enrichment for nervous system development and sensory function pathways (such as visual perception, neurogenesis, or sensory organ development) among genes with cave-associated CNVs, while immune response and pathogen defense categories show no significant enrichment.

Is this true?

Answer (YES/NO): NO